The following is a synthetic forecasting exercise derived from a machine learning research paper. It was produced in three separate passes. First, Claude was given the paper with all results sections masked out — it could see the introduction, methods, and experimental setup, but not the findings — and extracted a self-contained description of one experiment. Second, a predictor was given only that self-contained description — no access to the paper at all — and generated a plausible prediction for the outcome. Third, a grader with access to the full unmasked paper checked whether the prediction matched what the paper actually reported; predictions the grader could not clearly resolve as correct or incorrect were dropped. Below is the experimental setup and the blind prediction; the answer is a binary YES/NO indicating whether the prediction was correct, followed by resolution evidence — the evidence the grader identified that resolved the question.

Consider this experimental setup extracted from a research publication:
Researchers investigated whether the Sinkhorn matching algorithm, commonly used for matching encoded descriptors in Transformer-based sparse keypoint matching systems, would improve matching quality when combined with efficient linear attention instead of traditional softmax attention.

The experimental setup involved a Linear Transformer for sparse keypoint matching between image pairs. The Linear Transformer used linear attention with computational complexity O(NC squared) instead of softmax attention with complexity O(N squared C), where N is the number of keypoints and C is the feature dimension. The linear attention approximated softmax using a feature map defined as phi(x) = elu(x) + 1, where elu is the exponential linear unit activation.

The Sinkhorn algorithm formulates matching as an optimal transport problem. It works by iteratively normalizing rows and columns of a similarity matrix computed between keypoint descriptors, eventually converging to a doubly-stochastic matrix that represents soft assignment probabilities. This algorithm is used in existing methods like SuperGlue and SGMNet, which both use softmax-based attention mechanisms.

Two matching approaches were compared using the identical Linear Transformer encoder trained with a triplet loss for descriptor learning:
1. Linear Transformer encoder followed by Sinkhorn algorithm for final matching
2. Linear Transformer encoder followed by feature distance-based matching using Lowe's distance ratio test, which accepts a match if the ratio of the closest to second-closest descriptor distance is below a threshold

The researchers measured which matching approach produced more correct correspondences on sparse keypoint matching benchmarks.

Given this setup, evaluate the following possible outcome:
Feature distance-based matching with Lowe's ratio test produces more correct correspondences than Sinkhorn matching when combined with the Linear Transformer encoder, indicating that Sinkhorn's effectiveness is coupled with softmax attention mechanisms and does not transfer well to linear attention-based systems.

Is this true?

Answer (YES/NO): NO